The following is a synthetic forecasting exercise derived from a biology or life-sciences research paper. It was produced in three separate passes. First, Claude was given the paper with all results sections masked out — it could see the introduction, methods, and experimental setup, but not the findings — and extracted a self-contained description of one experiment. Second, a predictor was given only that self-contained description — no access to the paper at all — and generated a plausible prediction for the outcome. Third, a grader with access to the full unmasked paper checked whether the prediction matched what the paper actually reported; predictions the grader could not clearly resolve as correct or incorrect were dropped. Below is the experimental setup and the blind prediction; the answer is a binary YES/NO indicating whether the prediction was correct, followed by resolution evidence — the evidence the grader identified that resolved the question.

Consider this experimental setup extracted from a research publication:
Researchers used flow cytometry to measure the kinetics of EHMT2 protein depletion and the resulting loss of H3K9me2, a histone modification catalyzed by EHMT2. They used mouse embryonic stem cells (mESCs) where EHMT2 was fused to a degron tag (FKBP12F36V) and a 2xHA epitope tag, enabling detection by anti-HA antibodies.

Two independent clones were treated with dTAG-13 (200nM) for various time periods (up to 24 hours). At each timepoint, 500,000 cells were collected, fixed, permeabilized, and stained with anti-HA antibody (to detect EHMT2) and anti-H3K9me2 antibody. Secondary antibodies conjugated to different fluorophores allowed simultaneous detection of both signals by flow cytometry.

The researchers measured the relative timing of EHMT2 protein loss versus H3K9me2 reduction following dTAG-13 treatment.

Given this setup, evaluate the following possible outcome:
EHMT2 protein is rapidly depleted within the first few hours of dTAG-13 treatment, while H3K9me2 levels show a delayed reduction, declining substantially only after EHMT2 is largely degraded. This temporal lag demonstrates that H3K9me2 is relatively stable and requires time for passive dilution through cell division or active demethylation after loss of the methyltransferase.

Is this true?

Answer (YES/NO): YES